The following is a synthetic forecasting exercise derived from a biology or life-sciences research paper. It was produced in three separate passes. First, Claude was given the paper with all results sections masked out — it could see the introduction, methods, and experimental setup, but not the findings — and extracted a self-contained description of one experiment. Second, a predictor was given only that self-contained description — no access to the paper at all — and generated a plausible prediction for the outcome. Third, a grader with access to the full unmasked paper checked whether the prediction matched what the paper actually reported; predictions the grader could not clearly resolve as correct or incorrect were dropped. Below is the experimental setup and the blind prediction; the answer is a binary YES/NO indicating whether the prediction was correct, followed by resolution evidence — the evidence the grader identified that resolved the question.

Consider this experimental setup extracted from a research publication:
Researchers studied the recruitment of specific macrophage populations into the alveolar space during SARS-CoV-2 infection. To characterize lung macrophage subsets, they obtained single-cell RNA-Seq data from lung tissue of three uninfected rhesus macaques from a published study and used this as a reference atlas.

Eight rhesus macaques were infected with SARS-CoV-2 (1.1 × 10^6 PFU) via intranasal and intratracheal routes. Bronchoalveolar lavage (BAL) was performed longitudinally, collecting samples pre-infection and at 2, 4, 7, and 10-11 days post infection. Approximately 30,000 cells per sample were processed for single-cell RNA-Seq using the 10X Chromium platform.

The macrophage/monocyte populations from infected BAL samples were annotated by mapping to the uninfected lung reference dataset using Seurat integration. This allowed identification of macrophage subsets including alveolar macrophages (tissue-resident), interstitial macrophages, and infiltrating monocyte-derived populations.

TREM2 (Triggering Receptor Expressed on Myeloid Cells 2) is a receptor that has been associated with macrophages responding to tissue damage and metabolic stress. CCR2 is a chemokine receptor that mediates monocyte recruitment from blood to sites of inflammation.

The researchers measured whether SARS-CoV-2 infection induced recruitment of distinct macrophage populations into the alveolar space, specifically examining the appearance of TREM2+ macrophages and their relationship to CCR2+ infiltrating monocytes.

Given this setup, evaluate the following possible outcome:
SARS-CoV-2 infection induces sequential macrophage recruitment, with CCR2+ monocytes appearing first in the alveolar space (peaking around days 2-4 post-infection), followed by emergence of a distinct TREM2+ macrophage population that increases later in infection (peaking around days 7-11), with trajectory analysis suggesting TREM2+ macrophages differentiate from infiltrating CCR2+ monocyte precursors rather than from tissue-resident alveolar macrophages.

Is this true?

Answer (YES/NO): NO